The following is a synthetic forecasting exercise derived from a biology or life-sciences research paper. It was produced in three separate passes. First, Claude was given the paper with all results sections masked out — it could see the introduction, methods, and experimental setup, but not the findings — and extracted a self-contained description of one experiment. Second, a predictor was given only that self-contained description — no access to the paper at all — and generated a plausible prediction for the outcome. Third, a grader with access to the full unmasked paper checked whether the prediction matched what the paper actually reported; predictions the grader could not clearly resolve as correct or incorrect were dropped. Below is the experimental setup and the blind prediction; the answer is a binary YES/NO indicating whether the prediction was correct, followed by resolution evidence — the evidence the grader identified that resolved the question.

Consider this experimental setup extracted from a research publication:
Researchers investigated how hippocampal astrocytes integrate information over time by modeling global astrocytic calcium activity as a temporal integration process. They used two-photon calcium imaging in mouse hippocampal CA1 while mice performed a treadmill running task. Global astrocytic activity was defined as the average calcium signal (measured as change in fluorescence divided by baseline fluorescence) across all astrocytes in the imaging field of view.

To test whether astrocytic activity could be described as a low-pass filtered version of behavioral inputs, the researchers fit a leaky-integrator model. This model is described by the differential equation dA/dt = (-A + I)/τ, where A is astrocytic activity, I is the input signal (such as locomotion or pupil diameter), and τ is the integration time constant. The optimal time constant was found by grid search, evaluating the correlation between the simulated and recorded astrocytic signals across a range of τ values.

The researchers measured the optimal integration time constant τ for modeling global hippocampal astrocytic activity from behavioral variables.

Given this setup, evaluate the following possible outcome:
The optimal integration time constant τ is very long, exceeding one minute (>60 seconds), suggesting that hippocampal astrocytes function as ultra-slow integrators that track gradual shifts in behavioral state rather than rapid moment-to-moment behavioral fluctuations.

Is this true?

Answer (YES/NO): NO